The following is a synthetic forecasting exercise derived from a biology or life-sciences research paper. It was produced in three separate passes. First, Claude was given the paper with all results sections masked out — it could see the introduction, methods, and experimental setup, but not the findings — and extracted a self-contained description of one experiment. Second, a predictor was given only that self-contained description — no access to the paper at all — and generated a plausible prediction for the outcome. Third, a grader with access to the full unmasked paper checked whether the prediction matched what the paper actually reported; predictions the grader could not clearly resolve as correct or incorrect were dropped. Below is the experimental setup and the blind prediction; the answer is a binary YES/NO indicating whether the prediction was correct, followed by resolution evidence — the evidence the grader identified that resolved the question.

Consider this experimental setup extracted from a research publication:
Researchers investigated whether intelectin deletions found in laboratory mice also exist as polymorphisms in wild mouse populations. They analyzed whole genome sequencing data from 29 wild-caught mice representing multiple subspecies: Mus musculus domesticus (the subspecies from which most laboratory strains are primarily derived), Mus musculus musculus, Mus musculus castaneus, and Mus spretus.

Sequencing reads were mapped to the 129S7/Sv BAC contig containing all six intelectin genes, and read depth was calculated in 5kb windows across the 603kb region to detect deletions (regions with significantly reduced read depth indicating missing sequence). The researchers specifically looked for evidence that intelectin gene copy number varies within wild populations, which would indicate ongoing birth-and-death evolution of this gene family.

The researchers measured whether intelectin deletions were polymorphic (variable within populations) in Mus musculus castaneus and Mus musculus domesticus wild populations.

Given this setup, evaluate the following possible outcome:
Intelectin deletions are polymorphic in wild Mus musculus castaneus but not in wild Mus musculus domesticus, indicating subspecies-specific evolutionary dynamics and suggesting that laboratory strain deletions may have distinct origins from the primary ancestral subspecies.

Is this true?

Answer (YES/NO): NO